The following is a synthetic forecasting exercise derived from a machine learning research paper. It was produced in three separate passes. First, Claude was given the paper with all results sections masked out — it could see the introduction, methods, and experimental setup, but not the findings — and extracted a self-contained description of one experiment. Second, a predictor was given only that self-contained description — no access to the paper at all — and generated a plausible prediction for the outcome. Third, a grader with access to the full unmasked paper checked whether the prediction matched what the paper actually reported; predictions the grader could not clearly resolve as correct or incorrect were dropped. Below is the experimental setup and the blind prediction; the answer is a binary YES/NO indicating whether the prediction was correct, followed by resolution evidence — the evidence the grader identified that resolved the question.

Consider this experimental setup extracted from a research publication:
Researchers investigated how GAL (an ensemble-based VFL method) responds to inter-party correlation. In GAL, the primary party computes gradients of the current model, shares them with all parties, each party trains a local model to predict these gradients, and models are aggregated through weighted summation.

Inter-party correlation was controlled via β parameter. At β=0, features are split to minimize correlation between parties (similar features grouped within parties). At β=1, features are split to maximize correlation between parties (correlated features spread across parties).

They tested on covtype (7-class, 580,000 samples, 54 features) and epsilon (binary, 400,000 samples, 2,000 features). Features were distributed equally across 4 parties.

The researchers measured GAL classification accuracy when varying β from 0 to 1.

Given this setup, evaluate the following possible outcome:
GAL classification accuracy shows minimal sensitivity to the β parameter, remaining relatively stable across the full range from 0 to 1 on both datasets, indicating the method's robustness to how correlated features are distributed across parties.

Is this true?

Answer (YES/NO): YES